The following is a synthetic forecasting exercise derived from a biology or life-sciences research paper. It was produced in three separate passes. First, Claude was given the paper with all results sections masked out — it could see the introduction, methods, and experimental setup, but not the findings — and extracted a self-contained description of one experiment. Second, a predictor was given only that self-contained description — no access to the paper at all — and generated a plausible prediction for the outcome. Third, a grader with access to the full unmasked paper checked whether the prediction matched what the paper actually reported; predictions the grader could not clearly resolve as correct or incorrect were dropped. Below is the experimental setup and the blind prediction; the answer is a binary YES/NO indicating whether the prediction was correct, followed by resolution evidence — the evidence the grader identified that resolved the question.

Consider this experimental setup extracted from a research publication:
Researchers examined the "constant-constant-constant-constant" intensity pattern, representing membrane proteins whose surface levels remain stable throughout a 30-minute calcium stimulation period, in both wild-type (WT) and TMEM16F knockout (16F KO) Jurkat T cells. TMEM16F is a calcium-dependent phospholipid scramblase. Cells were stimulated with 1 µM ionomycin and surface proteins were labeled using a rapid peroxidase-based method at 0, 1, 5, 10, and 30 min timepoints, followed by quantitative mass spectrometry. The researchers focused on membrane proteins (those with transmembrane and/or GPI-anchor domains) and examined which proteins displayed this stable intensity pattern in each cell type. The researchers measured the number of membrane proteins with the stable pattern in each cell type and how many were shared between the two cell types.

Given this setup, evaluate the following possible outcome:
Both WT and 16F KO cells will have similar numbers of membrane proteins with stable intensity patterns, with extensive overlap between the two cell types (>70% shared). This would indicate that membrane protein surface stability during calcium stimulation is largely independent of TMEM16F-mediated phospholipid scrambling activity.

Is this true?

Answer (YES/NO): NO